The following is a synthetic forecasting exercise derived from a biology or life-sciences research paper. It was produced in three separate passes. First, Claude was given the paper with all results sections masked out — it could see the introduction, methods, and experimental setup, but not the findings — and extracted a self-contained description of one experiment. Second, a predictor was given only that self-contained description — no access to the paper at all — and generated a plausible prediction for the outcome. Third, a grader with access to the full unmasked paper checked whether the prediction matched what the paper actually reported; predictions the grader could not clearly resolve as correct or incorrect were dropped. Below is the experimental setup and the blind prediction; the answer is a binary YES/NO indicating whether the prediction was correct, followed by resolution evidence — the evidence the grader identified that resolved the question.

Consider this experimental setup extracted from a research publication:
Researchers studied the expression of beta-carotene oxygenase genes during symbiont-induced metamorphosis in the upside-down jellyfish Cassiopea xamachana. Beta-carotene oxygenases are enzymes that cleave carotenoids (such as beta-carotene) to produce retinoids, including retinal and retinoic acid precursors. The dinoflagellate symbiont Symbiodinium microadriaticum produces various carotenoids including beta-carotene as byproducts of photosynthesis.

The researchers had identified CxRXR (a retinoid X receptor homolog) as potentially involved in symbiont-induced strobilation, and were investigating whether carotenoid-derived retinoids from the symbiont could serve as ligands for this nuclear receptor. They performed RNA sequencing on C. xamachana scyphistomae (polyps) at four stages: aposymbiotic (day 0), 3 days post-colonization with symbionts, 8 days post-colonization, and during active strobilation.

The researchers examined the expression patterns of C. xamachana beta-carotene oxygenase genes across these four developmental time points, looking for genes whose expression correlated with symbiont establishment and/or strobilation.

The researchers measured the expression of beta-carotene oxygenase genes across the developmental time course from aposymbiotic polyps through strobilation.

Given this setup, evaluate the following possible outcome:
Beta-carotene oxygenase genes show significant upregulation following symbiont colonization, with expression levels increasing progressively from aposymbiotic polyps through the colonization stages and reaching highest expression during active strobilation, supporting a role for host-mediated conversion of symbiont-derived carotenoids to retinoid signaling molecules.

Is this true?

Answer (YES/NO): NO